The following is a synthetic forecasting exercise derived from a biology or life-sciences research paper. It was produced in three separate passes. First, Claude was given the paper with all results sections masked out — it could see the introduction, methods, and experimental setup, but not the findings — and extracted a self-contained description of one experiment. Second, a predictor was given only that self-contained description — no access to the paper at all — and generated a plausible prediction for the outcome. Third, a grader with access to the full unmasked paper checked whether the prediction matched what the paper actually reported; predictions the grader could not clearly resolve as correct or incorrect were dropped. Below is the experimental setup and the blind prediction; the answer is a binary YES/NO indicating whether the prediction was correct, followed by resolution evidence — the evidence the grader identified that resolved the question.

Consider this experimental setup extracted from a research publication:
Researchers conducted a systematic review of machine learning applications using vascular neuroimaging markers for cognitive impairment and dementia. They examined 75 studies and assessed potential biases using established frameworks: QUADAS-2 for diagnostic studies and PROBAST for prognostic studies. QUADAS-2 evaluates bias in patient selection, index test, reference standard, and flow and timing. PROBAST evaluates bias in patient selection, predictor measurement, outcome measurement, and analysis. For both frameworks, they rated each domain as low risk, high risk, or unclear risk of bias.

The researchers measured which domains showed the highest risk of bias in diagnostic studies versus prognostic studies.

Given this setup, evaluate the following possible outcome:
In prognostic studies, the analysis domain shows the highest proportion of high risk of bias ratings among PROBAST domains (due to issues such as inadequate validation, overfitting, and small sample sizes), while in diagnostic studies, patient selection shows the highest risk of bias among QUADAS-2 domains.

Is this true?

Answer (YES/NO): YES